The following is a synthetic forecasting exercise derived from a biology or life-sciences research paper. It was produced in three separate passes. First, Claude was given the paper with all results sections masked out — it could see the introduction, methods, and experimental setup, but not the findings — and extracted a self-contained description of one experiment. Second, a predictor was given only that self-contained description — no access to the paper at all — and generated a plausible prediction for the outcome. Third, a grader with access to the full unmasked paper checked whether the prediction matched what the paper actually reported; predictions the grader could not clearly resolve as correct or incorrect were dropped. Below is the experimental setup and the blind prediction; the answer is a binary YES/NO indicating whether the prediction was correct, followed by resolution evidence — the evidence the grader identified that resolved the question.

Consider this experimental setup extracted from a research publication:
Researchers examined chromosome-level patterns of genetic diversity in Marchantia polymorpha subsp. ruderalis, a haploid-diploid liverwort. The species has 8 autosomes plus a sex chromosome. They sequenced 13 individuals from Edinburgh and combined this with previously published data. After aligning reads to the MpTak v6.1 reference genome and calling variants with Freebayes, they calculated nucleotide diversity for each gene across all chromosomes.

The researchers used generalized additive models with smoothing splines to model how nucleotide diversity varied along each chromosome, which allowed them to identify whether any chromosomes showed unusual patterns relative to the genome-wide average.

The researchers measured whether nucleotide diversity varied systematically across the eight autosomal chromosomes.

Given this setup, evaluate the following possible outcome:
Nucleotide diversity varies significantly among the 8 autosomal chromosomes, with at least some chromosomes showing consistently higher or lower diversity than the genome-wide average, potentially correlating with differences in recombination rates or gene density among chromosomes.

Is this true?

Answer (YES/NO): YES